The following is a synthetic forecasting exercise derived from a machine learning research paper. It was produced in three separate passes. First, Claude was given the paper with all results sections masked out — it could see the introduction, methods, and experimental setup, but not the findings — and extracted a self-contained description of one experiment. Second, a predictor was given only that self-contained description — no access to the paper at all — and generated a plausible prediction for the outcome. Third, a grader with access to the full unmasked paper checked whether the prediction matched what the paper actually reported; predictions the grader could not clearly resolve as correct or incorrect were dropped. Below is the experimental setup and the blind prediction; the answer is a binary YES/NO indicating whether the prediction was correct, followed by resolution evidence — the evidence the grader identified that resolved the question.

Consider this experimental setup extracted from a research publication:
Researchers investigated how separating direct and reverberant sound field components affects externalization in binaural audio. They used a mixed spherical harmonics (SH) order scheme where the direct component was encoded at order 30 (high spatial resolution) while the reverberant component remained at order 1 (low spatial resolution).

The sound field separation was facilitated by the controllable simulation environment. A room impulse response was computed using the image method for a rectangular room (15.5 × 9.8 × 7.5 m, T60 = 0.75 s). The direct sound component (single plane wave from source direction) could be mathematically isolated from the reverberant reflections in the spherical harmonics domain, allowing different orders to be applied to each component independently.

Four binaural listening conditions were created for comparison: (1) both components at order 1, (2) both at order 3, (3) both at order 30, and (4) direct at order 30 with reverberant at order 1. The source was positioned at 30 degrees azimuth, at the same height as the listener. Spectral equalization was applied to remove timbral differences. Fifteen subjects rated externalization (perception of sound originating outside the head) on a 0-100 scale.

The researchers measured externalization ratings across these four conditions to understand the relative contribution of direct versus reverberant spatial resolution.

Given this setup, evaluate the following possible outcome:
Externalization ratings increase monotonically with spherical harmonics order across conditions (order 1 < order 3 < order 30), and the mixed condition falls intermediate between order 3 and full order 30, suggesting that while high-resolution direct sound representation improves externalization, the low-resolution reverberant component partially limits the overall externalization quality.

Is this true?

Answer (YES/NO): NO